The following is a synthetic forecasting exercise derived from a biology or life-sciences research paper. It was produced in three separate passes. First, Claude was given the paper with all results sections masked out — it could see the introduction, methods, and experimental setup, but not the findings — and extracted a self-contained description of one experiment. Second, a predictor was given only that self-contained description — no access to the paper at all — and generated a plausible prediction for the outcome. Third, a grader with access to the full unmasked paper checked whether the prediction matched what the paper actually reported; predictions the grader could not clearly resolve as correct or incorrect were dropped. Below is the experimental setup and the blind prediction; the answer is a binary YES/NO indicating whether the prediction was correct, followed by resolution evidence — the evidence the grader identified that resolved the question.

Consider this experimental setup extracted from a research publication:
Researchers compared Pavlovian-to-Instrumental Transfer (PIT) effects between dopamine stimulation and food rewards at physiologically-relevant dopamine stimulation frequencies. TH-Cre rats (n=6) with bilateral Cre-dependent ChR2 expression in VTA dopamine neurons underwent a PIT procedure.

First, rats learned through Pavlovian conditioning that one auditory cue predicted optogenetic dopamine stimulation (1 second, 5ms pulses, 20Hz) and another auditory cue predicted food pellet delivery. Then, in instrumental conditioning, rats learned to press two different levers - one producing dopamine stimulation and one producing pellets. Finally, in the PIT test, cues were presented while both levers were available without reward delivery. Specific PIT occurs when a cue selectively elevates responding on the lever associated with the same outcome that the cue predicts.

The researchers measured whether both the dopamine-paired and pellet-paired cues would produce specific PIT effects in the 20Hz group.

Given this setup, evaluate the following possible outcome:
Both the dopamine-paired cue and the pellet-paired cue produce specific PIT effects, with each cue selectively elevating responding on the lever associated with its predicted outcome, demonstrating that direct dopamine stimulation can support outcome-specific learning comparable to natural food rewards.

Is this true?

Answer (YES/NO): NO